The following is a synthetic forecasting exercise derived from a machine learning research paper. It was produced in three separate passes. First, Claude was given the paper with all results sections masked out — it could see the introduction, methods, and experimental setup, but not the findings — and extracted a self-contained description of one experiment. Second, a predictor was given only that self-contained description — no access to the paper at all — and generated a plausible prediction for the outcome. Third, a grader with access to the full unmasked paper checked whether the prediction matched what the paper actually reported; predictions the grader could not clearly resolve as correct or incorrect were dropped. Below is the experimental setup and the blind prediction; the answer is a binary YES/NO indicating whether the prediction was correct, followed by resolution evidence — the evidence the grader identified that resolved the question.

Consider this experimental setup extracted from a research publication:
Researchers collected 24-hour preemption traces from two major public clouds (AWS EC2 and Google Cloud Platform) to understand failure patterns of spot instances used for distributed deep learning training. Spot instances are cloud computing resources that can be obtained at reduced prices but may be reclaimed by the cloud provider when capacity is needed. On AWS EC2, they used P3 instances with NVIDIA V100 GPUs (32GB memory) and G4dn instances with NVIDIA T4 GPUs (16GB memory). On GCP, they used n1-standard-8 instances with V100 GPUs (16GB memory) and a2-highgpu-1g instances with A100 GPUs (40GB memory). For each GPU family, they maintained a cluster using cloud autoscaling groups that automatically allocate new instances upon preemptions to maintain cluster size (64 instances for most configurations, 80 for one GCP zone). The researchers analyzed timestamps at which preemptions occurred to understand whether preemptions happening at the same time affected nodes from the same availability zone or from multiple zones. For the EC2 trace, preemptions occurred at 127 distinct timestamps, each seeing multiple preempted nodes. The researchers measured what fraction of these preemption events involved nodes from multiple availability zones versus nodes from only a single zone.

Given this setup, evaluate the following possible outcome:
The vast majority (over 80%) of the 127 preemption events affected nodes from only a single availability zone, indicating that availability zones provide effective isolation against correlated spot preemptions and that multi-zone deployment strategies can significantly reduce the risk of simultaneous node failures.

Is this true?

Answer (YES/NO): YES